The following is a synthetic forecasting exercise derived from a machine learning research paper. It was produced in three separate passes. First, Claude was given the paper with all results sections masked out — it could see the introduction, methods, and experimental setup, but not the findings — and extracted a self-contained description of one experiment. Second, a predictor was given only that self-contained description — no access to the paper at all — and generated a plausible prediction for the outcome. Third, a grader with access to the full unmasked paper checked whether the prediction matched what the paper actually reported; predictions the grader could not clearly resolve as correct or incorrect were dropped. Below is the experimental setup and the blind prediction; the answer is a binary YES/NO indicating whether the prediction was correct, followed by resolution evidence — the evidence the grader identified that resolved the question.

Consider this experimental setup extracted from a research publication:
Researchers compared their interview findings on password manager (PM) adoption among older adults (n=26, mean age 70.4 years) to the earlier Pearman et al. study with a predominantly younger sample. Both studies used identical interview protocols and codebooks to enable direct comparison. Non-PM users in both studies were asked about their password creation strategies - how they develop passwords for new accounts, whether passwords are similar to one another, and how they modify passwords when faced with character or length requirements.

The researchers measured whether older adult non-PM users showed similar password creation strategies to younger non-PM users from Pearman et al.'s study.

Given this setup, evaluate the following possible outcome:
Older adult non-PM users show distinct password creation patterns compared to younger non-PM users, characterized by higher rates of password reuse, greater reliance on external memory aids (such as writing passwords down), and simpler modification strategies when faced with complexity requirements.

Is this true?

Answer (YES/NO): NO